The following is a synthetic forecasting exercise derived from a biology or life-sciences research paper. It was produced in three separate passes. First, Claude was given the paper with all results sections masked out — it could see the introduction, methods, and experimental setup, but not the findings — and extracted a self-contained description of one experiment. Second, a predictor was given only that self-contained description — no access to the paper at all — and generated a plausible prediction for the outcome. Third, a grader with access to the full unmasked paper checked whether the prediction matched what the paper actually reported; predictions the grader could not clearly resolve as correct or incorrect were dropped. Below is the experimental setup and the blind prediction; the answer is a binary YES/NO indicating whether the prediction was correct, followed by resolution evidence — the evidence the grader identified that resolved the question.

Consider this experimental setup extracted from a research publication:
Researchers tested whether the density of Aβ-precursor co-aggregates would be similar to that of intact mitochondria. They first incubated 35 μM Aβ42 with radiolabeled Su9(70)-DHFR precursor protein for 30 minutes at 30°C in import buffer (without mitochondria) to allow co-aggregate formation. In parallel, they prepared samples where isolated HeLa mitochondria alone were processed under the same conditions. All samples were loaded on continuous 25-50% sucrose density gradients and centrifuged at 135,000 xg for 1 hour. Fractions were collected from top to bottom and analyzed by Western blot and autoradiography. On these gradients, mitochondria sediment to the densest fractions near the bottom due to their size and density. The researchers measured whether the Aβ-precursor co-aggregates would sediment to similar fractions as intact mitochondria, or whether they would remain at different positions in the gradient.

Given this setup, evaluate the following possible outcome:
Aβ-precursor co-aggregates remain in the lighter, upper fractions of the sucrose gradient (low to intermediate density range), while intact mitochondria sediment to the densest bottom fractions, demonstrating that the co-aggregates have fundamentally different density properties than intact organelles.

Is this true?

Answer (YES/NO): NO